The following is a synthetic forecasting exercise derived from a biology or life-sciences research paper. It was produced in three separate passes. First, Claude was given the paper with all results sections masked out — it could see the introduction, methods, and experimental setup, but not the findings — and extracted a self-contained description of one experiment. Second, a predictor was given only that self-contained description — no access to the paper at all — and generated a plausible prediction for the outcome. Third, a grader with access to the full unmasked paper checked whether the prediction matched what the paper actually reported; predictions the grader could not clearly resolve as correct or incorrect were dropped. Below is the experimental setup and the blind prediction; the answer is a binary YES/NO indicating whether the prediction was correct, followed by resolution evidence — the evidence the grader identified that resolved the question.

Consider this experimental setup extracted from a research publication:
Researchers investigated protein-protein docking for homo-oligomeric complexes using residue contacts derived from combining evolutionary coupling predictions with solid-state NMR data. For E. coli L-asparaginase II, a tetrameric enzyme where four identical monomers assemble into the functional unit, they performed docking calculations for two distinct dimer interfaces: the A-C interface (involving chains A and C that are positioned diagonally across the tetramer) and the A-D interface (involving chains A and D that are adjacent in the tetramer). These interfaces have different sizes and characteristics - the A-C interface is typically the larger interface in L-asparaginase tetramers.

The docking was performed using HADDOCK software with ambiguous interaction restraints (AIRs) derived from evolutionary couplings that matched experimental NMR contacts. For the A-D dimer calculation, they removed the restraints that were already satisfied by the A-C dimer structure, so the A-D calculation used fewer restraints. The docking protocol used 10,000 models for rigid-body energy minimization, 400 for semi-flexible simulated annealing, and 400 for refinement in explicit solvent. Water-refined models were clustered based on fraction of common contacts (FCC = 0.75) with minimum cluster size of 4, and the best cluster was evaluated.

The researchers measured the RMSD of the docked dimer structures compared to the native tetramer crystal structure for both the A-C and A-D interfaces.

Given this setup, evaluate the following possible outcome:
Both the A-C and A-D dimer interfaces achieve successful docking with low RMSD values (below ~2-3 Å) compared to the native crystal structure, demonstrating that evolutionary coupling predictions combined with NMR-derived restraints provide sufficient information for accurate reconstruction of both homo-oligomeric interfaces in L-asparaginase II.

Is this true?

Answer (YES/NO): YES